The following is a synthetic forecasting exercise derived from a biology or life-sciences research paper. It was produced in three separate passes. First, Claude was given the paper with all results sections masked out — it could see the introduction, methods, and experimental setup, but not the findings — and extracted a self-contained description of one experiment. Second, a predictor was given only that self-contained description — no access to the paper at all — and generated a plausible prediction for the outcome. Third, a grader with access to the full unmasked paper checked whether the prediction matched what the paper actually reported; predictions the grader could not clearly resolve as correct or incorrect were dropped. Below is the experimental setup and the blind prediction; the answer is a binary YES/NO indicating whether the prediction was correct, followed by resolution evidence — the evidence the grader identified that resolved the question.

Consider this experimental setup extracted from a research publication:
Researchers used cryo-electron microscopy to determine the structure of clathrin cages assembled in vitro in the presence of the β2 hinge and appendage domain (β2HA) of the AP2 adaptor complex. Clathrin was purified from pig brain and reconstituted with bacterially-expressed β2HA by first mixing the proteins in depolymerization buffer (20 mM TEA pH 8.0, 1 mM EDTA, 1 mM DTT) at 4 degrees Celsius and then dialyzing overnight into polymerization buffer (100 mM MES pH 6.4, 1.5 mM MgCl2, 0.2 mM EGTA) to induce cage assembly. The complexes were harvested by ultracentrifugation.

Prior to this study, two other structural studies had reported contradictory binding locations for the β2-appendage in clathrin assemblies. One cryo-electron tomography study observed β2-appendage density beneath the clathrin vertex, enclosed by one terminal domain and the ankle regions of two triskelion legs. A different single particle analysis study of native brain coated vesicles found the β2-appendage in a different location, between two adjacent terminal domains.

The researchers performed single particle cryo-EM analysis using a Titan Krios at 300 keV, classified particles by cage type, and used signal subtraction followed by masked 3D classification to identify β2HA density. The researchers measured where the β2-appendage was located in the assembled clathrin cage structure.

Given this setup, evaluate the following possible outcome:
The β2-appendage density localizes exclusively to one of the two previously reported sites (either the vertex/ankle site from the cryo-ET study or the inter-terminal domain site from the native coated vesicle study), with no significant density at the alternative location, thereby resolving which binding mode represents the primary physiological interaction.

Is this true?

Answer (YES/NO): NO